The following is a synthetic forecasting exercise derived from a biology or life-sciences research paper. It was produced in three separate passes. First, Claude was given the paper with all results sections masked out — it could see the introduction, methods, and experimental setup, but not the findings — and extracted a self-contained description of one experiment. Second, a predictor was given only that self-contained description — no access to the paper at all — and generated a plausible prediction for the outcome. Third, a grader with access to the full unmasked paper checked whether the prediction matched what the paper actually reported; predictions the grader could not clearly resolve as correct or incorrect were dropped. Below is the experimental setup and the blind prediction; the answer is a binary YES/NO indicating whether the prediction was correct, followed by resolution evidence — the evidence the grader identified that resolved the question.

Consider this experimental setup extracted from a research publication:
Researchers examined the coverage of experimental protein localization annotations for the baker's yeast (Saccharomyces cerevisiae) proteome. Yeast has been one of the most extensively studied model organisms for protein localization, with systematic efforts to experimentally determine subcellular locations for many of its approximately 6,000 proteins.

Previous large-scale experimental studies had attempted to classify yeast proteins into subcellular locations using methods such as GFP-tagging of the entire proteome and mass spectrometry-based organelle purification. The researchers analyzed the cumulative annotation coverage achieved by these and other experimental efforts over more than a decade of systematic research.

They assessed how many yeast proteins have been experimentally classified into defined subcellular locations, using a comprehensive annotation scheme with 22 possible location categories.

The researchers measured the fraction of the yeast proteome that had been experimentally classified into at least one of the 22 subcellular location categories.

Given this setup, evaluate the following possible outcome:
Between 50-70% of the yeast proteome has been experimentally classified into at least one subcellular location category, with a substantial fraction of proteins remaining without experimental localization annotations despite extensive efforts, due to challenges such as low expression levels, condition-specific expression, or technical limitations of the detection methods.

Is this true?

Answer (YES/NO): NO